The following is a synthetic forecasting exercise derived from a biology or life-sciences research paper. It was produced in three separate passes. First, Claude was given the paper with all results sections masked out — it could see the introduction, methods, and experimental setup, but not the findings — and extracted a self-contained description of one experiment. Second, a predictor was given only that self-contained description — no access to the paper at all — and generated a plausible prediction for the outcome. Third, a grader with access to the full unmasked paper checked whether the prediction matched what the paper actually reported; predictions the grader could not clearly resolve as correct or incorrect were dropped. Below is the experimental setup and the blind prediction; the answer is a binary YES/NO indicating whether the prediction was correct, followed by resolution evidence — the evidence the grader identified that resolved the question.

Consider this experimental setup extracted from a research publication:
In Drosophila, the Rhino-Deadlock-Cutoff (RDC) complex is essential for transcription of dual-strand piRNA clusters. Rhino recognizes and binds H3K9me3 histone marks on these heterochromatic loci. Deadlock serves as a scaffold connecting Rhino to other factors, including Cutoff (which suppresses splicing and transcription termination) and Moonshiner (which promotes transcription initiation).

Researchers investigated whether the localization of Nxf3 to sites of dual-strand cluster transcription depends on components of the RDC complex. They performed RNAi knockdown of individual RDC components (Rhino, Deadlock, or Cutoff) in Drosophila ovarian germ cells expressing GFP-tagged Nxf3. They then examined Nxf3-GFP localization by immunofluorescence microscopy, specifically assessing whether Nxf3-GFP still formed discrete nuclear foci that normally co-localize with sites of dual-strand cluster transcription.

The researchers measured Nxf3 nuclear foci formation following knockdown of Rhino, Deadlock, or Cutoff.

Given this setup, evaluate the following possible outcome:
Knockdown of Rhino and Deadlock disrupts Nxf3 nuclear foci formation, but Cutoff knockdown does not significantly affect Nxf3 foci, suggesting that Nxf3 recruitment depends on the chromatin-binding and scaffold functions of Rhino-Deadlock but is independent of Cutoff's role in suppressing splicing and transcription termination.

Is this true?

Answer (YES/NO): NO